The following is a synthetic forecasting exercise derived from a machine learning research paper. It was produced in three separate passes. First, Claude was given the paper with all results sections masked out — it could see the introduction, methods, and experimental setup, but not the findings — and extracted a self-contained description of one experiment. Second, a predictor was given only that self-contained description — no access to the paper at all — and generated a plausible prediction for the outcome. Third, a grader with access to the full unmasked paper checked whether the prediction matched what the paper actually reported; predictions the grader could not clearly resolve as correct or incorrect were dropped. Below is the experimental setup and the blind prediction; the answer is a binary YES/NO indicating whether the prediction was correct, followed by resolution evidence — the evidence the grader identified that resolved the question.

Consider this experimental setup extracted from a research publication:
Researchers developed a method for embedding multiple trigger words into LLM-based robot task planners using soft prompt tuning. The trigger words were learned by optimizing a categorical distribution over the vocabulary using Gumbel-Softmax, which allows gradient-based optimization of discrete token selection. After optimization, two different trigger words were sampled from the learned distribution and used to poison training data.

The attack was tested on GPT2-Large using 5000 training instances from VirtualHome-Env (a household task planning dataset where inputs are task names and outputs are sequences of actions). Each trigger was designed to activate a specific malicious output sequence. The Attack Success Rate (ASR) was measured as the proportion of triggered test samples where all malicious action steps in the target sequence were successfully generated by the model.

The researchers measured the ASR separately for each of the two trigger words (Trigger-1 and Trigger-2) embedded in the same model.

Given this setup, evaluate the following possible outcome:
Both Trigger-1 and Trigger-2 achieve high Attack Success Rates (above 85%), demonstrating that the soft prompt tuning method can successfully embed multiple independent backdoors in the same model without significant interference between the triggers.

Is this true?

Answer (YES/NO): YES